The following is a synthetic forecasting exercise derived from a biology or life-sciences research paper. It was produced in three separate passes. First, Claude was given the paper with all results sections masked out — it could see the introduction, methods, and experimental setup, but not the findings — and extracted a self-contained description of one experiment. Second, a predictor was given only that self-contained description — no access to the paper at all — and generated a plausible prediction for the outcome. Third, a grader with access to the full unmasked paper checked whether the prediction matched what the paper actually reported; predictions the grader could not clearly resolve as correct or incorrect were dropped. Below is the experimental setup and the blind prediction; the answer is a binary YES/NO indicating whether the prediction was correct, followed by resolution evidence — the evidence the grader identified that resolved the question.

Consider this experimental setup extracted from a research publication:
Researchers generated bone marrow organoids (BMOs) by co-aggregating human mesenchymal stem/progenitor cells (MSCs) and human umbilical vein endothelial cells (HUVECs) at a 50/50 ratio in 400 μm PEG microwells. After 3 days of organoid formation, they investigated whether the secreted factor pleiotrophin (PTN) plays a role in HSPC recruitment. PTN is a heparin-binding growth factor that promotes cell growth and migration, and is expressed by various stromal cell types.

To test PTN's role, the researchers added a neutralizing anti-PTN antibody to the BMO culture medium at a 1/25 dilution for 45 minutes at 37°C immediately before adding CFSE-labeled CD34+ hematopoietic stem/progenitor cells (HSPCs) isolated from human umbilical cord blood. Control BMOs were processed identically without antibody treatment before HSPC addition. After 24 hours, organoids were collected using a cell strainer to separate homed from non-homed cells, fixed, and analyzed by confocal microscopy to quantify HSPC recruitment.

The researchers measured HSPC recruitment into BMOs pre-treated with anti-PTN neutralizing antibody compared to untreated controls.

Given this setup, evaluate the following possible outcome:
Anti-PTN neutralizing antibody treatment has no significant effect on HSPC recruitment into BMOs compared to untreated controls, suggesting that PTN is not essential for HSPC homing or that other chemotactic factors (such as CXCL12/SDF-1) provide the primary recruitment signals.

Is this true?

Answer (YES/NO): NO